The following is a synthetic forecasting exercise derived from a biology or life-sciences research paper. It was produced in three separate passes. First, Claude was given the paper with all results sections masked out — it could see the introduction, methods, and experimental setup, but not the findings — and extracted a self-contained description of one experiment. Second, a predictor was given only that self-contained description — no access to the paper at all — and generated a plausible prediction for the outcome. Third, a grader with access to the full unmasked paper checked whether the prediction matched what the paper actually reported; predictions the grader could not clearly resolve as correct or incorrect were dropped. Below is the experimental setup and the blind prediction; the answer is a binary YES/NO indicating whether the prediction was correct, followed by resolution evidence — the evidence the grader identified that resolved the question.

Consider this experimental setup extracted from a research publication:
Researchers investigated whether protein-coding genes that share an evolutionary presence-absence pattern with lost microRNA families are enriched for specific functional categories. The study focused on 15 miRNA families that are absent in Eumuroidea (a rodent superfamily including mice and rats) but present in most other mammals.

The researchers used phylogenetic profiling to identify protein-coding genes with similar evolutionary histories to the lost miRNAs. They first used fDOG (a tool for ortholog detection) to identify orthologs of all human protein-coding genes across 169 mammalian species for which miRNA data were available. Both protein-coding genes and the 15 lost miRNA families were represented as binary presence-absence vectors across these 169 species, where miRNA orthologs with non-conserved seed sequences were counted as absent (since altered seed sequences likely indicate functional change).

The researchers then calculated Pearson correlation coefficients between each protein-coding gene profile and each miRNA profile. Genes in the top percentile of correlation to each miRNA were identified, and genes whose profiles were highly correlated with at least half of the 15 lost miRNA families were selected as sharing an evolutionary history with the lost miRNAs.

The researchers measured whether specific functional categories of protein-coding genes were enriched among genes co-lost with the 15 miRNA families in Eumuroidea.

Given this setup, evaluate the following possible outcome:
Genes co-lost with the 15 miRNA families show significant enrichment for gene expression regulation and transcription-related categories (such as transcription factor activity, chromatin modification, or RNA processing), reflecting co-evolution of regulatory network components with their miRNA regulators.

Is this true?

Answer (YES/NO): YES